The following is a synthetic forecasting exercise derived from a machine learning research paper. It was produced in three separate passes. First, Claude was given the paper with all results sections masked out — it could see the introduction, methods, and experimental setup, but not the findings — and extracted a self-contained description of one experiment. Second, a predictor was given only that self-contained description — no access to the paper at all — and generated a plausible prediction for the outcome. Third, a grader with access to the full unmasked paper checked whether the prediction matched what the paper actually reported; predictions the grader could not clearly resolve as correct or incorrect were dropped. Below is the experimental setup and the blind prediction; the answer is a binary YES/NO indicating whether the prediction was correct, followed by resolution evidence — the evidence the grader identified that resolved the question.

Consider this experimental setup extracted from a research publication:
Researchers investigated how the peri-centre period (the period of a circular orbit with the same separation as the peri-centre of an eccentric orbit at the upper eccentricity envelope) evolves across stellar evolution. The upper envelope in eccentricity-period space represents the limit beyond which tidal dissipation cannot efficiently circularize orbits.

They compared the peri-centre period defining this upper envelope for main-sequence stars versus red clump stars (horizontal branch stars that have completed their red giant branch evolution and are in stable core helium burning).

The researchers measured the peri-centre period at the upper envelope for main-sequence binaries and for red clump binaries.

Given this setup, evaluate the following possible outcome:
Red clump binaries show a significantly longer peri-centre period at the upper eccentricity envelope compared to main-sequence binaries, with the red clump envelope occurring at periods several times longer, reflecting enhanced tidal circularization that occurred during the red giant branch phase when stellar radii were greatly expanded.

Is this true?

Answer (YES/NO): YES